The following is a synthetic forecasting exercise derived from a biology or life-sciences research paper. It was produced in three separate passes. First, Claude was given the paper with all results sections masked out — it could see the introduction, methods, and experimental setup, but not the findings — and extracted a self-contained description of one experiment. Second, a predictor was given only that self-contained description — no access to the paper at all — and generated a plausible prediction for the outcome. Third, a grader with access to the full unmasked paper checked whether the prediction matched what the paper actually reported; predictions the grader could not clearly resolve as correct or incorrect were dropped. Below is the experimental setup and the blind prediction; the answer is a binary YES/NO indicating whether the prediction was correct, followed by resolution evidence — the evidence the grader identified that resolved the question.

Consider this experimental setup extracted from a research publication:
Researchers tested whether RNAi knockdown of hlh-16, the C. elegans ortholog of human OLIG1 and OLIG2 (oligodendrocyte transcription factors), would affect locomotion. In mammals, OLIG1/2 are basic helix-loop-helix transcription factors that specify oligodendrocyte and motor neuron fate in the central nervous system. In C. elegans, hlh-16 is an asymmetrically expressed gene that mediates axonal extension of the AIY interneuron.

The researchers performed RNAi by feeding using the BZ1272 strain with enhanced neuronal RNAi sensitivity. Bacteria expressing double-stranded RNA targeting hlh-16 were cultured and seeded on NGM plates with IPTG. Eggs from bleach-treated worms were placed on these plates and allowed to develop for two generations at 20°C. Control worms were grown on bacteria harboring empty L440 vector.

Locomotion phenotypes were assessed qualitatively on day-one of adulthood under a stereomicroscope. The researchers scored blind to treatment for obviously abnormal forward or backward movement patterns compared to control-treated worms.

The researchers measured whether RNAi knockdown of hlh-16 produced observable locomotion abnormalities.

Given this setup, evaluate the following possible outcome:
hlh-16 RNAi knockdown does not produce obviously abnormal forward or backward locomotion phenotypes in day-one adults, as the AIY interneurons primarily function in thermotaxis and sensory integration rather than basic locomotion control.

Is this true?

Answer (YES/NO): NO